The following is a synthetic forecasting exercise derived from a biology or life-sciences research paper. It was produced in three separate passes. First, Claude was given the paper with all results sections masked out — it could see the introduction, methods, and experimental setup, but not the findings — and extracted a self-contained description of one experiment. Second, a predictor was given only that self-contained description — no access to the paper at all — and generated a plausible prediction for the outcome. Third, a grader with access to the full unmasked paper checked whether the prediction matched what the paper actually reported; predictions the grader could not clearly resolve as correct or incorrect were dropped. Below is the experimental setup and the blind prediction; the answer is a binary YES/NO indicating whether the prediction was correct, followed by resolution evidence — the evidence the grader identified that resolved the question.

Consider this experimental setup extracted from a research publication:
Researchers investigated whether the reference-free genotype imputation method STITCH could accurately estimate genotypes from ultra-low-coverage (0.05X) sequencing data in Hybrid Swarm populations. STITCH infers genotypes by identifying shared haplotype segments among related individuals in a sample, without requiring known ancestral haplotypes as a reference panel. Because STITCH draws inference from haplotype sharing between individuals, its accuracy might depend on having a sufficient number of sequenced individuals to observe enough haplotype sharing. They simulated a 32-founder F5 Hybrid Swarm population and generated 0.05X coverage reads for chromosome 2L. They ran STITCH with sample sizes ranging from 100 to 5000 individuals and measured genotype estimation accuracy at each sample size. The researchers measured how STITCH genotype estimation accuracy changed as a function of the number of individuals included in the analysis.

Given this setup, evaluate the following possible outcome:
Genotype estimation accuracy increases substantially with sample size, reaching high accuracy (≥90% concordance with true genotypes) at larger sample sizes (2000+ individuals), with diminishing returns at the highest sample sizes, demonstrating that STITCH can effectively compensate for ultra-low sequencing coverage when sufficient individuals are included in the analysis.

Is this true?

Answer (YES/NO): YES